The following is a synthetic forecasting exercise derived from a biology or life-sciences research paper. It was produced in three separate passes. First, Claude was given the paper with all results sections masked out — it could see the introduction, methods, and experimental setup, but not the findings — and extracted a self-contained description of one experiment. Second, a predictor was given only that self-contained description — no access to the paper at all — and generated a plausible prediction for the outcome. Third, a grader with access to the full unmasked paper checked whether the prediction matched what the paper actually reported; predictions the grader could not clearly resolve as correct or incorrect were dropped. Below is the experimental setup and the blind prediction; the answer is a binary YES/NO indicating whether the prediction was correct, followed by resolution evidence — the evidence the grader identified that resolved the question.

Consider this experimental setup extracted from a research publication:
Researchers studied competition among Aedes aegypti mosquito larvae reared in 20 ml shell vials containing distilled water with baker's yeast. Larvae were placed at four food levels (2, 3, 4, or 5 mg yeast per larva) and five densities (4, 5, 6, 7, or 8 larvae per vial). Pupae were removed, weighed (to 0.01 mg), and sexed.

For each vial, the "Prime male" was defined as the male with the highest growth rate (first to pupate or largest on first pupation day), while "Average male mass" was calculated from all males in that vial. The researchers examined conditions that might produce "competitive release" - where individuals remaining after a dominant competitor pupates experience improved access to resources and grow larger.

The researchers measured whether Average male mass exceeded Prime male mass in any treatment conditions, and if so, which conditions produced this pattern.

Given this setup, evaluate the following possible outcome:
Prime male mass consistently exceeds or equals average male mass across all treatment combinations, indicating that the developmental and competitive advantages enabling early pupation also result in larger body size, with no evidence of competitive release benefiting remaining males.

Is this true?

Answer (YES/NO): NO